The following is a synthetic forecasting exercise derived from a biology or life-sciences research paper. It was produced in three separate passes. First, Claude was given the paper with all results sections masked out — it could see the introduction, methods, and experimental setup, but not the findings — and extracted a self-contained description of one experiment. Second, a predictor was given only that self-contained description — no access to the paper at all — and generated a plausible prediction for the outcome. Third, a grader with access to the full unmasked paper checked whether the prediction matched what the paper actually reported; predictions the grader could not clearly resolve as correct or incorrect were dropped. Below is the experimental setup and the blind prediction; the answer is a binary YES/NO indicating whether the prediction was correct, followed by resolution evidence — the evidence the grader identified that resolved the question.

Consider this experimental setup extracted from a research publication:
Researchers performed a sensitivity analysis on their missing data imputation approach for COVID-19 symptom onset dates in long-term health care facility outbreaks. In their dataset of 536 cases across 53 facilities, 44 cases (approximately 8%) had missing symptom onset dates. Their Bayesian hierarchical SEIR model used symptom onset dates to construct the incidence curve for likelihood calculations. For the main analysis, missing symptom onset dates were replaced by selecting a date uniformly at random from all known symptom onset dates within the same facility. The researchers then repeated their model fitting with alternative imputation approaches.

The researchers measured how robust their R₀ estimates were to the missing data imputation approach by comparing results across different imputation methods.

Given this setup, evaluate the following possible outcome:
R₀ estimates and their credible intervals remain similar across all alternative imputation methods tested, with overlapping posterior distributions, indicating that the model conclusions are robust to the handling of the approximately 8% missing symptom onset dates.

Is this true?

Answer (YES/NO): YES